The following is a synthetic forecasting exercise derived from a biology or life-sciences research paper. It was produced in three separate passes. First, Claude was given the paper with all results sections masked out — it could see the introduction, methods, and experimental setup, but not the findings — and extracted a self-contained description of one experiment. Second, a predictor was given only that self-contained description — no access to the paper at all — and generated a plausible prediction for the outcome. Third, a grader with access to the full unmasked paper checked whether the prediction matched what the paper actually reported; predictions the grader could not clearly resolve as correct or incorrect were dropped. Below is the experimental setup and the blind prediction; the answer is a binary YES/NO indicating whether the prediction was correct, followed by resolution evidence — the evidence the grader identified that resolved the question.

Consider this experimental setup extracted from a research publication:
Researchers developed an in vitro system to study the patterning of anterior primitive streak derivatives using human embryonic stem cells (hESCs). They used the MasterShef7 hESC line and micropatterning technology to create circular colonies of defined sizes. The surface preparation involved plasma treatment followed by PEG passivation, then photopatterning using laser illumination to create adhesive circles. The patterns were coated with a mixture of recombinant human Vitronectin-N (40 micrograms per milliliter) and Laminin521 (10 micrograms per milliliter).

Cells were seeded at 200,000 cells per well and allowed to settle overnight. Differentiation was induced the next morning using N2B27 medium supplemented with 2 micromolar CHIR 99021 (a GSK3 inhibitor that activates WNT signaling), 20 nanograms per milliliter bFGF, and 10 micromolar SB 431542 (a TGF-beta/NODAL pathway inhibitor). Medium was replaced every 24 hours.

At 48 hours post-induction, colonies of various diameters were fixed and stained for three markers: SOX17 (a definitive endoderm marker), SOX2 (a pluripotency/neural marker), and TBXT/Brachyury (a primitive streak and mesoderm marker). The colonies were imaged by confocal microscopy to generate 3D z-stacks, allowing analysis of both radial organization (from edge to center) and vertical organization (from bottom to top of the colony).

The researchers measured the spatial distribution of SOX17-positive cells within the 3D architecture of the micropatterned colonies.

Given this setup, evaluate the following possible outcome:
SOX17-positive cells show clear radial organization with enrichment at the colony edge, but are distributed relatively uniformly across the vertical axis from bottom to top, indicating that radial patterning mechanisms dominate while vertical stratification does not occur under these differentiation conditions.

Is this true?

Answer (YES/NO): NO